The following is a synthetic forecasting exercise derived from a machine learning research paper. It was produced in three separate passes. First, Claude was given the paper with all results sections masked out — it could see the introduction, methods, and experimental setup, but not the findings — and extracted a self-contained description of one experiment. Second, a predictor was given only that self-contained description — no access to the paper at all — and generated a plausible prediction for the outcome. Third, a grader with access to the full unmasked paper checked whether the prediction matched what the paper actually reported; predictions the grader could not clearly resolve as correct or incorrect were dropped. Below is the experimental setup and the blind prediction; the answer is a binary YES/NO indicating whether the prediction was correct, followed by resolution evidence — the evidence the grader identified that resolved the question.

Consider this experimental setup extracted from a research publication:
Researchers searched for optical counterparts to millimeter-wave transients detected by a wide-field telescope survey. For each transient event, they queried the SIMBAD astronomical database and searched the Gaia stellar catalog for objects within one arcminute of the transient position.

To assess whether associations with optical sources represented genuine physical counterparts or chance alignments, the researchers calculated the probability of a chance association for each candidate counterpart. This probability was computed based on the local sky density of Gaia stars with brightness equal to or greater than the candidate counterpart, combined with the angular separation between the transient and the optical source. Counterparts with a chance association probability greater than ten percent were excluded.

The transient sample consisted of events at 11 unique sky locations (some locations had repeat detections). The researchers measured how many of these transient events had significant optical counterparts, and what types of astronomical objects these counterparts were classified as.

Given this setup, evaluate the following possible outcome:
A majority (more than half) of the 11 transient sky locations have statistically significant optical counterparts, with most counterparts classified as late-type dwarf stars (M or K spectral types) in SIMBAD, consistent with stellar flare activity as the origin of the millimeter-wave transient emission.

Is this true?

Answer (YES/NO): YES